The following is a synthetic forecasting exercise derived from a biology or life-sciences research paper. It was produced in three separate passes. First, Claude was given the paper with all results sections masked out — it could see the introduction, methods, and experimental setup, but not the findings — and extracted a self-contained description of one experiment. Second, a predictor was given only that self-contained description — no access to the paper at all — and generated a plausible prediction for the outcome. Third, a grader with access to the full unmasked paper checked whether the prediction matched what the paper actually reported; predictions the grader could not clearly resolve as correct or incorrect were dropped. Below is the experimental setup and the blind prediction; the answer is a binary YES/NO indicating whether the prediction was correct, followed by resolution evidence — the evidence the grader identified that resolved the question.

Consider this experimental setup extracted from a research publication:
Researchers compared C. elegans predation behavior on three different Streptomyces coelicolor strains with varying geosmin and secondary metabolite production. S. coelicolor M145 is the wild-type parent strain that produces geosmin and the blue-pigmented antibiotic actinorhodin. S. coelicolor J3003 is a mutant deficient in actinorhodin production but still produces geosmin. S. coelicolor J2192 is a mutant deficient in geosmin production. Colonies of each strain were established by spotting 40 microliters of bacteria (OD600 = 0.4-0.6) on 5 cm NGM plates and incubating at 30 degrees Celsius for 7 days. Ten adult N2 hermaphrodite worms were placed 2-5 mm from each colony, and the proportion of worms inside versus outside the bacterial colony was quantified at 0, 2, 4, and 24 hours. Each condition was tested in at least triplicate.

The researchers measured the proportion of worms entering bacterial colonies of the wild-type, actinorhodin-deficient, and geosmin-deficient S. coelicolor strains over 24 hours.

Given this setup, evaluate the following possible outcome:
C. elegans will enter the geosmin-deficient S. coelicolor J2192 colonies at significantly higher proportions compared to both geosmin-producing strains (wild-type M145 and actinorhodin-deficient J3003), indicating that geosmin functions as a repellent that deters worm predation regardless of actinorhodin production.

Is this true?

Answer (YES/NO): NO